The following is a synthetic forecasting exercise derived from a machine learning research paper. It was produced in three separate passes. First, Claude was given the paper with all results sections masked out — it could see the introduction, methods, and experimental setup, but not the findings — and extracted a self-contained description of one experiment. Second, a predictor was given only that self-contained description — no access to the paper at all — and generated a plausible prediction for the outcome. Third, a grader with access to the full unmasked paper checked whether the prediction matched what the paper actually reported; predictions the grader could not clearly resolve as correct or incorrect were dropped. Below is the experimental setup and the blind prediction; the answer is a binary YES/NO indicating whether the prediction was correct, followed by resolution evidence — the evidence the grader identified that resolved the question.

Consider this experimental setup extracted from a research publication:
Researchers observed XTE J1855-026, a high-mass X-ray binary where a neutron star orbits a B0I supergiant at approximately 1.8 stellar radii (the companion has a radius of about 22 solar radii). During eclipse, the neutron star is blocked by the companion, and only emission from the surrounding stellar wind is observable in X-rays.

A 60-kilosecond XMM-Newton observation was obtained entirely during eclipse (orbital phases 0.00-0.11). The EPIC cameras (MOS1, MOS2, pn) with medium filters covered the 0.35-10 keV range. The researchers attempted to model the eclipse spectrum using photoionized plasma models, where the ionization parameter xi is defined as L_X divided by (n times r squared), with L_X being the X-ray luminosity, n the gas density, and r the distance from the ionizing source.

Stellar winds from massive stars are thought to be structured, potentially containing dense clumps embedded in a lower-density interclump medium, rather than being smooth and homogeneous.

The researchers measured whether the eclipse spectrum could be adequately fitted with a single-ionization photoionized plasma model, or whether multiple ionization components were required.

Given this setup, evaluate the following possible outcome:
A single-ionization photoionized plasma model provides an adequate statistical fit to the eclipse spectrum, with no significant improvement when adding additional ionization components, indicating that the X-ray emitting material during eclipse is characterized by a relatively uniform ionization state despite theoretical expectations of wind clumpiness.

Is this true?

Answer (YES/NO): NO